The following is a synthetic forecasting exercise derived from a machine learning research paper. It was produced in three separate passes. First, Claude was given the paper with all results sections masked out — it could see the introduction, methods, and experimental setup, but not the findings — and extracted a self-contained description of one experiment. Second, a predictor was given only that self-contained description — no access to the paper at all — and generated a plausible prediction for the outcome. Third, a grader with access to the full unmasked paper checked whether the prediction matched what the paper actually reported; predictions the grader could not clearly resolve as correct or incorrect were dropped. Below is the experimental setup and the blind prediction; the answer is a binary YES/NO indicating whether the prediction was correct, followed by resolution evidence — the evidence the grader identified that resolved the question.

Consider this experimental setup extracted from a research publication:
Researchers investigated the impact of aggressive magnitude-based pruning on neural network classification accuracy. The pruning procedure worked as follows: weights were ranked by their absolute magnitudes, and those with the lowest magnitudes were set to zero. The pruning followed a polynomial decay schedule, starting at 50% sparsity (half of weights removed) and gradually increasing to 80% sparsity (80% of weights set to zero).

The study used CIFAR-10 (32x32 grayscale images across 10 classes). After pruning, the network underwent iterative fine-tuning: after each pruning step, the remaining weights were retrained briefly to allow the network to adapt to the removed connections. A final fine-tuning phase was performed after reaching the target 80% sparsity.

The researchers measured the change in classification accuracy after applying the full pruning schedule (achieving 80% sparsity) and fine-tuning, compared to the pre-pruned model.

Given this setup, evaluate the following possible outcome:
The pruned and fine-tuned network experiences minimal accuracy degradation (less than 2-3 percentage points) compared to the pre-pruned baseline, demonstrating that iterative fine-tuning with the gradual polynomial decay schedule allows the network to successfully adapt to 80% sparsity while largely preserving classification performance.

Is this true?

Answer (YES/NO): YES